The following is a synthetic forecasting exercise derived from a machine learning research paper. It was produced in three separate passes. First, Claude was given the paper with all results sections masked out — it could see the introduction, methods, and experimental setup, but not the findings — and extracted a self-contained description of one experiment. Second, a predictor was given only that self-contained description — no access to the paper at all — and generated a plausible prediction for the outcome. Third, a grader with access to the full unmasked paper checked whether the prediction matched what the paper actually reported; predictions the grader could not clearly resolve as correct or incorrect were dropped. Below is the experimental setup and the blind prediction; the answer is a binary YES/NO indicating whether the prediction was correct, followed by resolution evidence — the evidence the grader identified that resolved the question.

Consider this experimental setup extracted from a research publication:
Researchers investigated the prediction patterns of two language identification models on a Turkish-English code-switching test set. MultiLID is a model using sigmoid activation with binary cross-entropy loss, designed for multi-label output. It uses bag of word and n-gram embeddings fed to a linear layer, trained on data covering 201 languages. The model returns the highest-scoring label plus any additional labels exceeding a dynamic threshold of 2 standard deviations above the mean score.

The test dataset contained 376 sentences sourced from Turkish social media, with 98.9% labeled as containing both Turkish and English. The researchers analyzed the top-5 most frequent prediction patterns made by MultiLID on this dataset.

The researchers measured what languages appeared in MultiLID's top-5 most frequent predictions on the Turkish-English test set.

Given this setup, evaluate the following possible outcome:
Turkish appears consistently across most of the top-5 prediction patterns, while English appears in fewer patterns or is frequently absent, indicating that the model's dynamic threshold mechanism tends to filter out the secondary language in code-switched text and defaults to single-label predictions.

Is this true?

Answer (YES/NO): YES